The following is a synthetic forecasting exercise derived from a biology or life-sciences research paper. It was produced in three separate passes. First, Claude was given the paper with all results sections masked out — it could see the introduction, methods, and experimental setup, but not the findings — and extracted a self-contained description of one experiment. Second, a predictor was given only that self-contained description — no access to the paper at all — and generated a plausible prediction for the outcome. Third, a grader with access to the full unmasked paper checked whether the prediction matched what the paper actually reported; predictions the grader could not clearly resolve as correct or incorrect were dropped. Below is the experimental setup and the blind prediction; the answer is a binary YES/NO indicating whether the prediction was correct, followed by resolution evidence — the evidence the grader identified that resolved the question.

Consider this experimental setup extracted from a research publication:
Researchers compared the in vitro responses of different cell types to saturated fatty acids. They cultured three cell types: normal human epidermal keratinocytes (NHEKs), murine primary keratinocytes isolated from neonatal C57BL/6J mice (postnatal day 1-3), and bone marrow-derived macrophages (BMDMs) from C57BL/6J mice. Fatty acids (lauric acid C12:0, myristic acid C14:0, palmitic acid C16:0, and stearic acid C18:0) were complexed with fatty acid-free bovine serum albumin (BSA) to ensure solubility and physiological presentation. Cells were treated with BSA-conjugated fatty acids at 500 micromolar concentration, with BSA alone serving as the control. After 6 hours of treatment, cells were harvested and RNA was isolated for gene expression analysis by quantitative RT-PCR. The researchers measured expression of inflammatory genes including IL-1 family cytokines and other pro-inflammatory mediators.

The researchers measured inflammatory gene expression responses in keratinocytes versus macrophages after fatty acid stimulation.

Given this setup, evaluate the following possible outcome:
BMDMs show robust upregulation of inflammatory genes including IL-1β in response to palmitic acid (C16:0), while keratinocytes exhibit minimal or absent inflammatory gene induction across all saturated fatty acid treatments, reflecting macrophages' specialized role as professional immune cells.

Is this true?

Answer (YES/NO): NO